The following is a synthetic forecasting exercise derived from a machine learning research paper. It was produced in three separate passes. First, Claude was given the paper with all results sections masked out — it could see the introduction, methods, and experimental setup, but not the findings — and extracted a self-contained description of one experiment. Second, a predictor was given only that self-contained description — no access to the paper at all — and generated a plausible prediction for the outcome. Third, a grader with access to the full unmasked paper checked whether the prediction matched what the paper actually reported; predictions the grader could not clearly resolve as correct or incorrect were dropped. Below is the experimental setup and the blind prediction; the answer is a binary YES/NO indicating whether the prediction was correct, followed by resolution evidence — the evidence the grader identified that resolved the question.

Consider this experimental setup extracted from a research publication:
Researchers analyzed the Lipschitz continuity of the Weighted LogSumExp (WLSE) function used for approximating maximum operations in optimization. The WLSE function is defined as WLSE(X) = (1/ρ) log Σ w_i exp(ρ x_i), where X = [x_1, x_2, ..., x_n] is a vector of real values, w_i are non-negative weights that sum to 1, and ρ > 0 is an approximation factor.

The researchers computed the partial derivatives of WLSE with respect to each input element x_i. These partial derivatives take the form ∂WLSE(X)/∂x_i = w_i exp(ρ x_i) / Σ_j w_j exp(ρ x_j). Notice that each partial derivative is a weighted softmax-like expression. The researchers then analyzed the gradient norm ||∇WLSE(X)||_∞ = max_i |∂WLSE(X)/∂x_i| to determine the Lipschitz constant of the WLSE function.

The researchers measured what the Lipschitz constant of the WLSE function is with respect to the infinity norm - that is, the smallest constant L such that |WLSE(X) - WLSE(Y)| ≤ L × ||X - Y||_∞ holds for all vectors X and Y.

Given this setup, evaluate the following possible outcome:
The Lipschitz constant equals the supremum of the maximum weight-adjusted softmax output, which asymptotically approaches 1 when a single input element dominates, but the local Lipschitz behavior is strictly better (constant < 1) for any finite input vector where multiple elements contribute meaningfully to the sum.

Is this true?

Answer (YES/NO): NO